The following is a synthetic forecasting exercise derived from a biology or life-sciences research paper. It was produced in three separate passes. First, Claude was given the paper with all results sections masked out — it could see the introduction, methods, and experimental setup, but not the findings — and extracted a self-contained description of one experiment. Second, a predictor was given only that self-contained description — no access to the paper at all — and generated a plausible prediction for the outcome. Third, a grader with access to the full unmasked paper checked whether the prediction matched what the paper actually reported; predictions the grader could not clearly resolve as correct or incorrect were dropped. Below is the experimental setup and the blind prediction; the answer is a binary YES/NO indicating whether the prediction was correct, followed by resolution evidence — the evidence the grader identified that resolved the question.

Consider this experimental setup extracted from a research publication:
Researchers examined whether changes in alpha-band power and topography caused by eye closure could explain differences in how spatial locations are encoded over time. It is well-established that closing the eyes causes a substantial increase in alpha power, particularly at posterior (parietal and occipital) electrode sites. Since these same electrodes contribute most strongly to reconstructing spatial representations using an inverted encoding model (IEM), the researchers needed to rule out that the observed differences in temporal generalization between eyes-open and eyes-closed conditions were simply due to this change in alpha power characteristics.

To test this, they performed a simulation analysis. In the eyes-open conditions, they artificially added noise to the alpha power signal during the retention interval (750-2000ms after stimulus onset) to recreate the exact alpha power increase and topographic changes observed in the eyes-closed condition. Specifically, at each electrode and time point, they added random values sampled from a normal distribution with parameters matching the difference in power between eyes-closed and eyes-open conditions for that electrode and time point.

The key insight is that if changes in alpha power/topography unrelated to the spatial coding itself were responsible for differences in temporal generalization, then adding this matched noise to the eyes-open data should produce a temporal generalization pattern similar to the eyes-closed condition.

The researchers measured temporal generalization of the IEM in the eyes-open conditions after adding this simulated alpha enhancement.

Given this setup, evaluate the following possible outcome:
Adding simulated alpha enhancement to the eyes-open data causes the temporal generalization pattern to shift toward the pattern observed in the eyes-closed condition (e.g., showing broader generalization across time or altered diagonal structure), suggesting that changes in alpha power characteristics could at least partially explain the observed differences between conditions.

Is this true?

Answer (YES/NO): NO